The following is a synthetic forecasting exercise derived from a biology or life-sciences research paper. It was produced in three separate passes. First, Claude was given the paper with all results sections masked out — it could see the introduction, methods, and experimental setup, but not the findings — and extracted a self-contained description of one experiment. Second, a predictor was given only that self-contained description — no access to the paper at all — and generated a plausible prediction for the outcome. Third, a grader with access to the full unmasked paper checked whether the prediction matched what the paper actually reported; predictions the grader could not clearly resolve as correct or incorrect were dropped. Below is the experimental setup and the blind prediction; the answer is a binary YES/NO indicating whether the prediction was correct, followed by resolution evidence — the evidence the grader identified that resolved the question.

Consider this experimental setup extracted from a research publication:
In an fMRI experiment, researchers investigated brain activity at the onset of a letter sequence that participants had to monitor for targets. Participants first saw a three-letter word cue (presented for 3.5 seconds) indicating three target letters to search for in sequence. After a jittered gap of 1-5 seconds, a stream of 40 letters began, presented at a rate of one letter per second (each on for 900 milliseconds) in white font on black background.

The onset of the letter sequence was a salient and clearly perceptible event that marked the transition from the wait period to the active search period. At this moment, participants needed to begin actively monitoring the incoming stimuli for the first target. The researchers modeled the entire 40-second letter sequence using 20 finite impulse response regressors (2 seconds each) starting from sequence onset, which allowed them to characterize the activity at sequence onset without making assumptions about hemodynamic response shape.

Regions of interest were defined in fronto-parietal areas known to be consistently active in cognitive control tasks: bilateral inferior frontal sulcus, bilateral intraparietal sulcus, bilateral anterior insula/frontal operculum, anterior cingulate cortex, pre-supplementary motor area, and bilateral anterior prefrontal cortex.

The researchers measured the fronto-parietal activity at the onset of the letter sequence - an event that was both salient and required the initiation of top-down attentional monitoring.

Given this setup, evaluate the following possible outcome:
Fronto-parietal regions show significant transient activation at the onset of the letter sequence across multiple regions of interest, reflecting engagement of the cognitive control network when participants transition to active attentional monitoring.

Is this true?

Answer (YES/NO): NO